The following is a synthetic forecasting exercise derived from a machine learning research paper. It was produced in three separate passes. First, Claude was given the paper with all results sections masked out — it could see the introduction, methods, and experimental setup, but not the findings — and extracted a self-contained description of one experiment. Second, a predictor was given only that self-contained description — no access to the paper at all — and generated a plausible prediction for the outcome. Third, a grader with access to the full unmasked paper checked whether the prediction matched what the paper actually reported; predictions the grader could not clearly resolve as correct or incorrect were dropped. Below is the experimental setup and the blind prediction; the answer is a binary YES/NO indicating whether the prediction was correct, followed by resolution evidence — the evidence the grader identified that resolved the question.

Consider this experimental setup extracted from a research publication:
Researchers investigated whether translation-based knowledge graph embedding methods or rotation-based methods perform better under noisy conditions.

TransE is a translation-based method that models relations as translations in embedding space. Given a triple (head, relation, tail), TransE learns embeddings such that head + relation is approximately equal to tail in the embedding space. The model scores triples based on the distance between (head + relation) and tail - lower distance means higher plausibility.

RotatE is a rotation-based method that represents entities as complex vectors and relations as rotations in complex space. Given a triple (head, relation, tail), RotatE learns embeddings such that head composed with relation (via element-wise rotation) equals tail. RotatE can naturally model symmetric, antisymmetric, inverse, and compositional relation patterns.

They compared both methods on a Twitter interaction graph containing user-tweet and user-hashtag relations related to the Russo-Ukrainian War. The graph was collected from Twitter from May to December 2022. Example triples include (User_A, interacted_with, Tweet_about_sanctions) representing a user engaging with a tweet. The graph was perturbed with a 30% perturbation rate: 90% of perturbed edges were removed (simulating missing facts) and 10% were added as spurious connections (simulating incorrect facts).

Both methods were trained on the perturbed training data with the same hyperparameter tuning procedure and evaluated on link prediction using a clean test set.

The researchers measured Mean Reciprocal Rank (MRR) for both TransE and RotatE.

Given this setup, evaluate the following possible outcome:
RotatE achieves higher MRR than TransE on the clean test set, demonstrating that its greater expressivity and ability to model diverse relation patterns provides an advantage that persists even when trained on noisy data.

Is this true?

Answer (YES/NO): YES